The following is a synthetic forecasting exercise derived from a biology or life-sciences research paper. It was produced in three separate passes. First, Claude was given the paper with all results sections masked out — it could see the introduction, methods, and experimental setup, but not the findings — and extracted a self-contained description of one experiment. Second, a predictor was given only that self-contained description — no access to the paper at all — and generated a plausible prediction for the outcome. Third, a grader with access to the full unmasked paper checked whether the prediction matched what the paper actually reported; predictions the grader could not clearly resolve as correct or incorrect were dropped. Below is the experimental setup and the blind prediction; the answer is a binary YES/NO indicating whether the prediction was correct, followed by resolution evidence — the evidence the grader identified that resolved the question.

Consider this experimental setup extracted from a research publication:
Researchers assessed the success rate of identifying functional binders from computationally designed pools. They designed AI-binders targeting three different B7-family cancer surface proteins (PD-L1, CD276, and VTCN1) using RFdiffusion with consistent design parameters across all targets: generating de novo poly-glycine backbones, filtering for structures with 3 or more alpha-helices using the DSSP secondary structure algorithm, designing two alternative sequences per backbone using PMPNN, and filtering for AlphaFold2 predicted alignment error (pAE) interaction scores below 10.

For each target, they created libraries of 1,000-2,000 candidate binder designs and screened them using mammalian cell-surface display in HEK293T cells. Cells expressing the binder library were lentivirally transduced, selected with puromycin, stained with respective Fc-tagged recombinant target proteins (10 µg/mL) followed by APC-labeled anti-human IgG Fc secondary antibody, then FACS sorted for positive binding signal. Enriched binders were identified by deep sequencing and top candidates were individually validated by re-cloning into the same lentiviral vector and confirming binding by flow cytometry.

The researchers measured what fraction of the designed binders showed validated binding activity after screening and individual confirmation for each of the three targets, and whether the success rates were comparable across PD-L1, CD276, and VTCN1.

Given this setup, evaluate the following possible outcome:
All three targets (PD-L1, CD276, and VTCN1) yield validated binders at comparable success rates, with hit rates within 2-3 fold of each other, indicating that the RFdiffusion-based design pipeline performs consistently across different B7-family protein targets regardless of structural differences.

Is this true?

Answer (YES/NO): NO